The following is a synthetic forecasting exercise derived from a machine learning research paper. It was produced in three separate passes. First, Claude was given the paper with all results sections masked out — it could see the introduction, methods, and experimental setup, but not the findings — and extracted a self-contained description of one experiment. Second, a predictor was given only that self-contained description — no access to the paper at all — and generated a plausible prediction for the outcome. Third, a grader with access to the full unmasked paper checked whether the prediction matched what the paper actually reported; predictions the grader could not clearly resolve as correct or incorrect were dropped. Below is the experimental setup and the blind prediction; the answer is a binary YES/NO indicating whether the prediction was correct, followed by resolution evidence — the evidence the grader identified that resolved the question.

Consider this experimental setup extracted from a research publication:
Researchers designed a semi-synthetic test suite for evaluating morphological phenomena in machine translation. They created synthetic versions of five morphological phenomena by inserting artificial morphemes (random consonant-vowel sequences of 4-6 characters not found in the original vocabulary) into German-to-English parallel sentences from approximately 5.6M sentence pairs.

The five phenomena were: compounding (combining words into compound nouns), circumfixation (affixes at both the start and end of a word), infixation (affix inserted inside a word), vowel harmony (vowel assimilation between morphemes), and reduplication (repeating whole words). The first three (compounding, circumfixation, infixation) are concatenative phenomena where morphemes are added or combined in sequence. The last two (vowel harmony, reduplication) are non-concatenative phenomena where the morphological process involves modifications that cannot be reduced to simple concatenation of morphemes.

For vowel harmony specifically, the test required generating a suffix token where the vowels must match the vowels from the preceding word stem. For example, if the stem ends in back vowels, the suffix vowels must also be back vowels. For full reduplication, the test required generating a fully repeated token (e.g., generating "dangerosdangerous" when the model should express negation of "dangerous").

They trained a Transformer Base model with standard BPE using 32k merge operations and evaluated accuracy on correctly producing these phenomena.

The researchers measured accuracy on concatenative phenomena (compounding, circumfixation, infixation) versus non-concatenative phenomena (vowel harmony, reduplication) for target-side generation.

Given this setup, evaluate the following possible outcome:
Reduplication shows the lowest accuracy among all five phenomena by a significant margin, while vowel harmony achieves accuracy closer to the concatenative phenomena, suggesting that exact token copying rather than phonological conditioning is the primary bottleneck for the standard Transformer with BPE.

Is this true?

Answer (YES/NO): NO